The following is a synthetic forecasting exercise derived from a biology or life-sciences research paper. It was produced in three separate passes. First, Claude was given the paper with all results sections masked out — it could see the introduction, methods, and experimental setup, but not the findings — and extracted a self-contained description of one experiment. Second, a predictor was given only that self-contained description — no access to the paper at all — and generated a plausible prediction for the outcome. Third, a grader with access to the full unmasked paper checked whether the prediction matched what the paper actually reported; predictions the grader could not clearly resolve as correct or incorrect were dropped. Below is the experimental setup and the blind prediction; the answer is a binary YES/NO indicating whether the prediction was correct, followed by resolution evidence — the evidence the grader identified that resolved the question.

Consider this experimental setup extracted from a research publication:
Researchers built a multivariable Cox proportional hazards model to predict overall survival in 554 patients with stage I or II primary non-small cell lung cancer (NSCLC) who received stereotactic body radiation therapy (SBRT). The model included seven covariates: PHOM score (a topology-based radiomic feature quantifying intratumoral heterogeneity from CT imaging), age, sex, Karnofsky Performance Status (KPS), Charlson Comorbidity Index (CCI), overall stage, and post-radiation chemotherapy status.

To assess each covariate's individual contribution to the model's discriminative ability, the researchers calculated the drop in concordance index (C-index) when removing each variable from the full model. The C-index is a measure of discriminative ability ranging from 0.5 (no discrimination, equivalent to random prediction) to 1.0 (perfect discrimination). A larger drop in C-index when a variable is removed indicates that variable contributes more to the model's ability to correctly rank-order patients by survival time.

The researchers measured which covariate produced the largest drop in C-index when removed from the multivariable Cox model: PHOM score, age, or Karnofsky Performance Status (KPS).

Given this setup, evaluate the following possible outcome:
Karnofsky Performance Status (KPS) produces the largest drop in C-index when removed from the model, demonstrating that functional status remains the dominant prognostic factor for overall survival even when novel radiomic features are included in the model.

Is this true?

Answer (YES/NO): YES